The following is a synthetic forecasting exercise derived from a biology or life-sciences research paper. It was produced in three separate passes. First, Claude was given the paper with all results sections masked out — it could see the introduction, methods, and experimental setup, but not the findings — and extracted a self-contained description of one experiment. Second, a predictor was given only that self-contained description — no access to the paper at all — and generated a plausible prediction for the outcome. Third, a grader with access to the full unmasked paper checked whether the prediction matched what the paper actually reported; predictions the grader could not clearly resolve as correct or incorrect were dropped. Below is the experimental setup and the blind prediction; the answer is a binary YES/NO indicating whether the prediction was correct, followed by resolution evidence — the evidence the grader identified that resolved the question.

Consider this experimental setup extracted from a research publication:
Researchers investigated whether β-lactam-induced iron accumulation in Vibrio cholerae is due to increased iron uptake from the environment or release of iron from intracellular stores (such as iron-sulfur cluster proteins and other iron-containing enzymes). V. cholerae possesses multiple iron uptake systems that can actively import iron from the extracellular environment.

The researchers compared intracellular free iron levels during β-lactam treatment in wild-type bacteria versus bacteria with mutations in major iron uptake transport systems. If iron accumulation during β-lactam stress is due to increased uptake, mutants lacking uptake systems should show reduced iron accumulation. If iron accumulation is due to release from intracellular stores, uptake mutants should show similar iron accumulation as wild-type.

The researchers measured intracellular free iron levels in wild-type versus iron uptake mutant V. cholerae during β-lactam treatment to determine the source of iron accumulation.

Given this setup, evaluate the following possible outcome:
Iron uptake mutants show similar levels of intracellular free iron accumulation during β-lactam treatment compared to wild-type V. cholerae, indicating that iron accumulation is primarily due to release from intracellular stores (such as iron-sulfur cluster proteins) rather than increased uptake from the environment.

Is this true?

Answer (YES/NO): NO